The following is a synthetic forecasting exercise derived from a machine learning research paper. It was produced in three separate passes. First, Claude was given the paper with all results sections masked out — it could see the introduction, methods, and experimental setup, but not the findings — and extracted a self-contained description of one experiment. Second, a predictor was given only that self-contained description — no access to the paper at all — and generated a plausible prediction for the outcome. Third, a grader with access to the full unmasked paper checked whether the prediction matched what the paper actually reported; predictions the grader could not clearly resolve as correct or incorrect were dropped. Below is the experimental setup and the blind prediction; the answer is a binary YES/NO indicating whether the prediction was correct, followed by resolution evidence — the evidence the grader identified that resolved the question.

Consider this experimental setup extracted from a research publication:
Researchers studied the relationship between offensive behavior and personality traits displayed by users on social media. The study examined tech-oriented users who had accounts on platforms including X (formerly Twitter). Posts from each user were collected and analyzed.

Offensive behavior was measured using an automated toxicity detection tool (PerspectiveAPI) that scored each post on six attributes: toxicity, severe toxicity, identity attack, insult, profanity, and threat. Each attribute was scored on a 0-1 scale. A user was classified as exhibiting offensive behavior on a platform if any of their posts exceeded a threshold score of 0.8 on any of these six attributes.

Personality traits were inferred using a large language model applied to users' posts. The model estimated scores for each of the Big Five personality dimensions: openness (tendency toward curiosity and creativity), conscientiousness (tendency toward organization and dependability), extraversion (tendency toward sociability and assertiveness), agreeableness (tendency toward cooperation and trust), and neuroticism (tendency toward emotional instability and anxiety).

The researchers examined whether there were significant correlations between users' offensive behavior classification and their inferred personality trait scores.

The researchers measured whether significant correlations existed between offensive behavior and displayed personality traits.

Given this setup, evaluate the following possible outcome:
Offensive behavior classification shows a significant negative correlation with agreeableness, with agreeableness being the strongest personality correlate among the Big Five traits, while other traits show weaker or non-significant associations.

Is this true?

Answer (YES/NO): NO